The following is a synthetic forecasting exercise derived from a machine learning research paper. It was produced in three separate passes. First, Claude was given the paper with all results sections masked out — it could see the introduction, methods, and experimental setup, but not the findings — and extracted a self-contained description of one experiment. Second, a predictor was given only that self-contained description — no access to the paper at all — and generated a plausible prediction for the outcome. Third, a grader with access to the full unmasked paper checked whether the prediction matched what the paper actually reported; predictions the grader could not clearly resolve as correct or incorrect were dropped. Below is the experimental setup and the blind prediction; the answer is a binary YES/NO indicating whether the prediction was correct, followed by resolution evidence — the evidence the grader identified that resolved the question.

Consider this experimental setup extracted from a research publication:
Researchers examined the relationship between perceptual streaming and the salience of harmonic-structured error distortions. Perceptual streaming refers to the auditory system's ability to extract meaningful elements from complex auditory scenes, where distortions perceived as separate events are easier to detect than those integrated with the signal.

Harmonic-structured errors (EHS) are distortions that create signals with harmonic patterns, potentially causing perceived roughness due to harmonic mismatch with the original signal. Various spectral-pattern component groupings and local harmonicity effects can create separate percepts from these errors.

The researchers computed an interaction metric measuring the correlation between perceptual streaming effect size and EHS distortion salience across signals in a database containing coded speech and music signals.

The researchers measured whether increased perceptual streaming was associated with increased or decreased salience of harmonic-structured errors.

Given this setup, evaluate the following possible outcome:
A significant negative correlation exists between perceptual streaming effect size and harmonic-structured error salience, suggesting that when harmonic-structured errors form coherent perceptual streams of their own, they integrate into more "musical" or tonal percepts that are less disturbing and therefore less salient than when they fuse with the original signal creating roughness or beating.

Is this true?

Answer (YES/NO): NO